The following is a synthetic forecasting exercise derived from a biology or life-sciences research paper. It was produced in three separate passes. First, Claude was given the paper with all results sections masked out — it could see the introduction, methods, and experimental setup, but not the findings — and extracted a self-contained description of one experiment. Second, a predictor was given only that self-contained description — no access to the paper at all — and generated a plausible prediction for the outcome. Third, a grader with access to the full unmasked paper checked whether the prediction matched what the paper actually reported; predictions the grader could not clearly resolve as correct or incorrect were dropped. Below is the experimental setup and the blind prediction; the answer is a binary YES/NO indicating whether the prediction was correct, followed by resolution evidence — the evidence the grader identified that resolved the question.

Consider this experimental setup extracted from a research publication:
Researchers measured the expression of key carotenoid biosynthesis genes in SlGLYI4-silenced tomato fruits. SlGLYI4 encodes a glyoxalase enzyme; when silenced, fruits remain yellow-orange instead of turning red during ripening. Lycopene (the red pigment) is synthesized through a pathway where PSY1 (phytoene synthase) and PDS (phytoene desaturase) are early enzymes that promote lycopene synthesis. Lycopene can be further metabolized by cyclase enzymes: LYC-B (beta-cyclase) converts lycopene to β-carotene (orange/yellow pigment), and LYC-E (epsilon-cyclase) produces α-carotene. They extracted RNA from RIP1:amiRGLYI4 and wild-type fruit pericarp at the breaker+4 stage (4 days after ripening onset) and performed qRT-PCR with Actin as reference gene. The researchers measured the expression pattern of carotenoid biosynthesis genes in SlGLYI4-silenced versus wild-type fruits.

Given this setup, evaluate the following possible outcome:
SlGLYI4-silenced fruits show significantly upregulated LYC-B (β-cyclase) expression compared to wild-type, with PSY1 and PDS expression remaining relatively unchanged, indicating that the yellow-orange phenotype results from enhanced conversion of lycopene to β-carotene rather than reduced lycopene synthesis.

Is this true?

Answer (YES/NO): NO